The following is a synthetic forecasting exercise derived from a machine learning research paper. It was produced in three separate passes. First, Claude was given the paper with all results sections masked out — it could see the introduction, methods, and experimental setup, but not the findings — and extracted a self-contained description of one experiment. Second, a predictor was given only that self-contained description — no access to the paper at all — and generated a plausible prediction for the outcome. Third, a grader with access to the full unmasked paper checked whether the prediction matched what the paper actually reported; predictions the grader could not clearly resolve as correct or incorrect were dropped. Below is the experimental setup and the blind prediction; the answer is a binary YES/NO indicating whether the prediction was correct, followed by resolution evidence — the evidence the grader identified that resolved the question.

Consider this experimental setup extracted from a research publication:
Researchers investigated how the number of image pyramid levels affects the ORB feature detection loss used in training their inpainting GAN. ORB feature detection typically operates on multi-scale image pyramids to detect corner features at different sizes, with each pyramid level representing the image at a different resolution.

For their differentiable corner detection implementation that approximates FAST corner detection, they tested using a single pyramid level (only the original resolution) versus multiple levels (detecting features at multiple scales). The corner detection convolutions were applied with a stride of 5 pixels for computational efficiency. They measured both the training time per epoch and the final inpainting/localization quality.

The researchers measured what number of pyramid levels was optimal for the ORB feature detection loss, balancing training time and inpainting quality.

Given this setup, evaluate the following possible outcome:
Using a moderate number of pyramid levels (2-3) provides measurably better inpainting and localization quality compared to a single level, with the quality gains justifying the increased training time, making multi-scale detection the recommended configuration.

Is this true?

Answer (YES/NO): NO